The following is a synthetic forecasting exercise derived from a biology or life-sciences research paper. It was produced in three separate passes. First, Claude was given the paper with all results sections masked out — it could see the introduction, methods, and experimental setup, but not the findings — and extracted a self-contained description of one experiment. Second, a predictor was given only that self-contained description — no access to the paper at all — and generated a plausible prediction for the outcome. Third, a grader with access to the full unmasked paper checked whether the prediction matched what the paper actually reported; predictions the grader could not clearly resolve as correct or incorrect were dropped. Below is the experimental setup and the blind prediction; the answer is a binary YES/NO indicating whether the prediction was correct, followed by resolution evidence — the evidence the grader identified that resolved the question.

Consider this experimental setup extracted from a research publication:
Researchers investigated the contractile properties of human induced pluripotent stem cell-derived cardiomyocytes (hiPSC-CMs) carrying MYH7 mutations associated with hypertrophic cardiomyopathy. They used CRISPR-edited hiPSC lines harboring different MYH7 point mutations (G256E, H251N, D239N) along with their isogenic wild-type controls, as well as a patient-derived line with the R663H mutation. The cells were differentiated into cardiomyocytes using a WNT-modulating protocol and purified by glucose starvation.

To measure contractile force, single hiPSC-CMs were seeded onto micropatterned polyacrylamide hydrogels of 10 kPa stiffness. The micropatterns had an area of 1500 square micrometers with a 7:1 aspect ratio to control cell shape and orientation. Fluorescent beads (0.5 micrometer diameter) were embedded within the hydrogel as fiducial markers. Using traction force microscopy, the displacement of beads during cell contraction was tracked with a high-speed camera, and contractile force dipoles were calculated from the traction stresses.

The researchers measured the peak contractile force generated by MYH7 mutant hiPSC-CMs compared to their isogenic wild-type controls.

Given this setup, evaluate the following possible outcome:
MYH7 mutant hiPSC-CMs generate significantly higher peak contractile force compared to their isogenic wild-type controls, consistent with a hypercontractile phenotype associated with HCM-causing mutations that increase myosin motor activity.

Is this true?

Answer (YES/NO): YES